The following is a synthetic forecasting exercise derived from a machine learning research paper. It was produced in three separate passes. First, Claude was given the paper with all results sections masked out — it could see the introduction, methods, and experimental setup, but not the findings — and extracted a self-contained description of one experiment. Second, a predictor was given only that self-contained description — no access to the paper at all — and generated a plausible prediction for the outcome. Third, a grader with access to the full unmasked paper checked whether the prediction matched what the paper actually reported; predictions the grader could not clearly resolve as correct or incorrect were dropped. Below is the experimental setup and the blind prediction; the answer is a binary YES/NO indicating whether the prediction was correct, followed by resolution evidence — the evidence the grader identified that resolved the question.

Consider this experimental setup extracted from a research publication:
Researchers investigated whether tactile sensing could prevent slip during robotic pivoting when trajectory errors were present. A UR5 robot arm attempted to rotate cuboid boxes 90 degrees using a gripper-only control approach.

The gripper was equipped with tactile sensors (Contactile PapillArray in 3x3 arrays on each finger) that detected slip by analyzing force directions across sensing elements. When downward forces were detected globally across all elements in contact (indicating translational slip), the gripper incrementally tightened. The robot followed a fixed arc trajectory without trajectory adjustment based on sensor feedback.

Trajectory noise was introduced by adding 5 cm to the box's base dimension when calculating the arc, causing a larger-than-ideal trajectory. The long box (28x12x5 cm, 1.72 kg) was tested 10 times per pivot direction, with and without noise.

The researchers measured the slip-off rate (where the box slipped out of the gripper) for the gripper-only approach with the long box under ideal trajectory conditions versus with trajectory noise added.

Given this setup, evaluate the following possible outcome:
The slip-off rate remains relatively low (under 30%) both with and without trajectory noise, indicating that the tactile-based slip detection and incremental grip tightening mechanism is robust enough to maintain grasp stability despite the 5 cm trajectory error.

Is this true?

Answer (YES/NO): NO